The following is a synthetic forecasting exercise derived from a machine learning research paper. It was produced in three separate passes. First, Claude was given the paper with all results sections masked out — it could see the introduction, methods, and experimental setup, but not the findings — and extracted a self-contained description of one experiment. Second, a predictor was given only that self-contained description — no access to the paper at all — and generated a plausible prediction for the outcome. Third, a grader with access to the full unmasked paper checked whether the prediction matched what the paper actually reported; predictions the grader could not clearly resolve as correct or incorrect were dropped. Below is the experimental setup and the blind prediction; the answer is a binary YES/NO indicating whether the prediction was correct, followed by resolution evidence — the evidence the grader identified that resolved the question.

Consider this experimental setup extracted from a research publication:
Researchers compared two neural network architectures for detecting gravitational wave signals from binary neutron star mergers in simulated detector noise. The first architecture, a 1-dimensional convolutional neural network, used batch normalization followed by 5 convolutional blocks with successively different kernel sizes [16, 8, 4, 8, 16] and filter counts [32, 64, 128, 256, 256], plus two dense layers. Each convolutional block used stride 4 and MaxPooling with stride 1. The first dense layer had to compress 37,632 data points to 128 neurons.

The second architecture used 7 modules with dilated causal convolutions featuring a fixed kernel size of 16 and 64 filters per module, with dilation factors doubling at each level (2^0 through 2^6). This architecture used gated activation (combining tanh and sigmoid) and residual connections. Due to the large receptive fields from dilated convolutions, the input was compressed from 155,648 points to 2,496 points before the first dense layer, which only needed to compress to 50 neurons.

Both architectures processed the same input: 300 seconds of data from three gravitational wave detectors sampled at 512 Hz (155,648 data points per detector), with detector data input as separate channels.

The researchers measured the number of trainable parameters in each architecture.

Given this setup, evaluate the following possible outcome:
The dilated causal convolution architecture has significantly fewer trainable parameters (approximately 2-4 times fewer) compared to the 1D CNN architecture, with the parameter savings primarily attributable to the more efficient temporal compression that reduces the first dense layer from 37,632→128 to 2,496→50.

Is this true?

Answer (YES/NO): NO